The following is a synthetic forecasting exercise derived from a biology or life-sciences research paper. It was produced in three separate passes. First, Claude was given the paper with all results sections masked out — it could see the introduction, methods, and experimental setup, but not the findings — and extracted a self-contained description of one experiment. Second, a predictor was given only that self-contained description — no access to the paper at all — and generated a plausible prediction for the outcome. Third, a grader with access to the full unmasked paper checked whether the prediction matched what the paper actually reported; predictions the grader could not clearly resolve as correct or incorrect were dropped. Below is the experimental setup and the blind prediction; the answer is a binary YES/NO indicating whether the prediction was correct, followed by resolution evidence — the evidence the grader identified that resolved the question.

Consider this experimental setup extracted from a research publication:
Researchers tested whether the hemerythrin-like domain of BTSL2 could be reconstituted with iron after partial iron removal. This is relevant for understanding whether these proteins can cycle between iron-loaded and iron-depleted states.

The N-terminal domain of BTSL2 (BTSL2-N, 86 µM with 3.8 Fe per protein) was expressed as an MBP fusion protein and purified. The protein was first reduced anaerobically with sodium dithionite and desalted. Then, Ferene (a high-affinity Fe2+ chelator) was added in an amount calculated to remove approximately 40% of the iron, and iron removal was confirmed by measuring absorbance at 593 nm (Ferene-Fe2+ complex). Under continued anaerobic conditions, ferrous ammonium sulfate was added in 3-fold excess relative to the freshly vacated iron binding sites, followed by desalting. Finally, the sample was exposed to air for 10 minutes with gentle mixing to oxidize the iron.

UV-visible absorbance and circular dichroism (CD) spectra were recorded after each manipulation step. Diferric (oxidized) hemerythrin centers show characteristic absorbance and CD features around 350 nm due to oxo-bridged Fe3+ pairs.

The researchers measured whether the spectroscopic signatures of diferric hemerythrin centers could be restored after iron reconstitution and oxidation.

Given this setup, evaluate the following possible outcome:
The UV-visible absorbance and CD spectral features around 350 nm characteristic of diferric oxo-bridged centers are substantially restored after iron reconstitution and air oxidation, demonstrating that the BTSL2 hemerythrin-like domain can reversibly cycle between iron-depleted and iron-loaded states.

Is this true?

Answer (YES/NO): YES